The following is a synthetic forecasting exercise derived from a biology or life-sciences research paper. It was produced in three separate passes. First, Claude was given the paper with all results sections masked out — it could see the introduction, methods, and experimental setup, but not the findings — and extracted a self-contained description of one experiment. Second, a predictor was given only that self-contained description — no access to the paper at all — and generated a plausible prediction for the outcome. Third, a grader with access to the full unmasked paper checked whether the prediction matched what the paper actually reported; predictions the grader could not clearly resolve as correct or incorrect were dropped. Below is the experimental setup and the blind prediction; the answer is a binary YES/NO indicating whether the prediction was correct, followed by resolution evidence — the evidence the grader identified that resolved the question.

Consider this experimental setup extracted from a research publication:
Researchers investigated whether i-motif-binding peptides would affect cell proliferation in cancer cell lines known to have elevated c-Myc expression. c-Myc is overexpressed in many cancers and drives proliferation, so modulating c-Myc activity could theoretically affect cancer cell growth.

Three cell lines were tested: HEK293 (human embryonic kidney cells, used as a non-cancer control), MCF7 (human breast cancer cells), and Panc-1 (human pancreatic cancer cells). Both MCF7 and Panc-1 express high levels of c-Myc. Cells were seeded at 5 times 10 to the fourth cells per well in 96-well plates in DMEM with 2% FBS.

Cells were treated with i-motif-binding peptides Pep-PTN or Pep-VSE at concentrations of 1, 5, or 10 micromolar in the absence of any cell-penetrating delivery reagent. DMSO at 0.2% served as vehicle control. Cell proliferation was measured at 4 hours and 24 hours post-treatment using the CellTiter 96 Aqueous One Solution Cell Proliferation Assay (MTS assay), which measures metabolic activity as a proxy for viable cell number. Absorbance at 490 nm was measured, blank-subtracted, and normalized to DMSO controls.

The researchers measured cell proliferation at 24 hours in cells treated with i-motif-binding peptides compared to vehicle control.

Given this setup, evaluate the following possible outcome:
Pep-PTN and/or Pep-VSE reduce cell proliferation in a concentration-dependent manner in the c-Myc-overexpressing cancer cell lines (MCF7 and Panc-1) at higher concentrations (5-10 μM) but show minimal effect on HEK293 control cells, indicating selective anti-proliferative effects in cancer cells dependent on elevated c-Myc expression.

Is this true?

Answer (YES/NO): NO